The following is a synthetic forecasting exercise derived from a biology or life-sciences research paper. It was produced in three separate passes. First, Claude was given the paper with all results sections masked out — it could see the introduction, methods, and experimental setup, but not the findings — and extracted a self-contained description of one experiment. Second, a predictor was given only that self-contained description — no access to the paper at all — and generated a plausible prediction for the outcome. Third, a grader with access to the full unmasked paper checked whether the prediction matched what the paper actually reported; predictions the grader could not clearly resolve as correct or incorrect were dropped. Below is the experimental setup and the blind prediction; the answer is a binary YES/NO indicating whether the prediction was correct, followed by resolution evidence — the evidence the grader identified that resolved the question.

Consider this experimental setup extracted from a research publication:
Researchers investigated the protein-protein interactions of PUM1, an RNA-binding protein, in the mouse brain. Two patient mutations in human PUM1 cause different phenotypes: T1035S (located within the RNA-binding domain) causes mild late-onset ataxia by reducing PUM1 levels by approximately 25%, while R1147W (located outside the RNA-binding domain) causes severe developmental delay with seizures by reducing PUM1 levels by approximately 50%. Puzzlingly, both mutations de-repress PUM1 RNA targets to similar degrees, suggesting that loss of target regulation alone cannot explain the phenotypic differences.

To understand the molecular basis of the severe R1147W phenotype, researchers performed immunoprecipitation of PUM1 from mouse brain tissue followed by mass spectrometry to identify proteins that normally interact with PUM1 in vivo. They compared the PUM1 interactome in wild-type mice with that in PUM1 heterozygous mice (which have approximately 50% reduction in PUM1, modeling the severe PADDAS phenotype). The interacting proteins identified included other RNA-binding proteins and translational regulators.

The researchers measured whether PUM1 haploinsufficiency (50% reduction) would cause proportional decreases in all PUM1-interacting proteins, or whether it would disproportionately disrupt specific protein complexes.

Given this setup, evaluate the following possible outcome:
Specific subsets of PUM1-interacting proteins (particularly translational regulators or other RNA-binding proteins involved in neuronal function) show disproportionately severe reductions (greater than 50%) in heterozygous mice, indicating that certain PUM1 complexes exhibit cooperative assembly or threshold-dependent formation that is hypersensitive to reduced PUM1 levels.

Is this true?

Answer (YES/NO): NO